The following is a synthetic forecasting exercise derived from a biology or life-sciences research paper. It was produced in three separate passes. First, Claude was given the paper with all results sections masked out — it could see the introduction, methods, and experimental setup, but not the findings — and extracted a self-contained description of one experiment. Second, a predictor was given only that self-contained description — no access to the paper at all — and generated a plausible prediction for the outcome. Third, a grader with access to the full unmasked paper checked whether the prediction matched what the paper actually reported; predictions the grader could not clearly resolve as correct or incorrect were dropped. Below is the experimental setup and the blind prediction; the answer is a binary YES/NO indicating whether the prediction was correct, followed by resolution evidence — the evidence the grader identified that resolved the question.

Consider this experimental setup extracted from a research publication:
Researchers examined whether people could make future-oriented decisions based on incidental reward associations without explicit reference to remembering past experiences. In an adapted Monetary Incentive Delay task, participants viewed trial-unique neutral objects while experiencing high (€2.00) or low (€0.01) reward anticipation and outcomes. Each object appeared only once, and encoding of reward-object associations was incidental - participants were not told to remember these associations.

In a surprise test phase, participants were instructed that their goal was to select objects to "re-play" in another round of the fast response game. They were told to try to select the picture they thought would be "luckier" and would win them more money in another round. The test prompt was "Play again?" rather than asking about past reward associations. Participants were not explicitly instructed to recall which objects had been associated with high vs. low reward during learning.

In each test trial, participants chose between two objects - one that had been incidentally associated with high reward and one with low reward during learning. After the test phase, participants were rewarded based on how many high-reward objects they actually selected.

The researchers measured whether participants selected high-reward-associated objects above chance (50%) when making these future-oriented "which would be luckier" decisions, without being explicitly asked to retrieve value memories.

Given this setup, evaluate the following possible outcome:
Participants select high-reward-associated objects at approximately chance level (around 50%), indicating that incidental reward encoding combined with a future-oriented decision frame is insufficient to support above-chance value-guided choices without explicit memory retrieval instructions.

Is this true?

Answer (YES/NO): NO